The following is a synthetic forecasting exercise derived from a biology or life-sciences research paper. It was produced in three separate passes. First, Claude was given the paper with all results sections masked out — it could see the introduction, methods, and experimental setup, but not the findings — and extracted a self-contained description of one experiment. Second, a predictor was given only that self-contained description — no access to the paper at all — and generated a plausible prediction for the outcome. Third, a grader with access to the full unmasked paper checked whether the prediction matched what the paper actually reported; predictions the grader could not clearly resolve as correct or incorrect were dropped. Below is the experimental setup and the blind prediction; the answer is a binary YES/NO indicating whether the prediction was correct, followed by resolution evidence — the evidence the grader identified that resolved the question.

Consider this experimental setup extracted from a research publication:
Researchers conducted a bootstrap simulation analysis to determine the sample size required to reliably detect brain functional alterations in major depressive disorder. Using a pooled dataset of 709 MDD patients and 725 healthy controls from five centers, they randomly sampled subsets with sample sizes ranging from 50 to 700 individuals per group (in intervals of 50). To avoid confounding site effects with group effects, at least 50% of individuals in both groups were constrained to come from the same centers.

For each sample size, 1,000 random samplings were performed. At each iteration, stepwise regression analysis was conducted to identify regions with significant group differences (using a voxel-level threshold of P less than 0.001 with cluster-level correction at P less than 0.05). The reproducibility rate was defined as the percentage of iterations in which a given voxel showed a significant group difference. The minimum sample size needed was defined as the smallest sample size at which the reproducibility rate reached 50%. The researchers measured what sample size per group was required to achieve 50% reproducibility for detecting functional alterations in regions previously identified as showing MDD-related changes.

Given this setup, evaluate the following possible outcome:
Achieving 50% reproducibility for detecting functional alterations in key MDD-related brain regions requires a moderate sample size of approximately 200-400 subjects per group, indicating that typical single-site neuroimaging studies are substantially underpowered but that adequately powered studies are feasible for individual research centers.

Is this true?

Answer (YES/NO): NO